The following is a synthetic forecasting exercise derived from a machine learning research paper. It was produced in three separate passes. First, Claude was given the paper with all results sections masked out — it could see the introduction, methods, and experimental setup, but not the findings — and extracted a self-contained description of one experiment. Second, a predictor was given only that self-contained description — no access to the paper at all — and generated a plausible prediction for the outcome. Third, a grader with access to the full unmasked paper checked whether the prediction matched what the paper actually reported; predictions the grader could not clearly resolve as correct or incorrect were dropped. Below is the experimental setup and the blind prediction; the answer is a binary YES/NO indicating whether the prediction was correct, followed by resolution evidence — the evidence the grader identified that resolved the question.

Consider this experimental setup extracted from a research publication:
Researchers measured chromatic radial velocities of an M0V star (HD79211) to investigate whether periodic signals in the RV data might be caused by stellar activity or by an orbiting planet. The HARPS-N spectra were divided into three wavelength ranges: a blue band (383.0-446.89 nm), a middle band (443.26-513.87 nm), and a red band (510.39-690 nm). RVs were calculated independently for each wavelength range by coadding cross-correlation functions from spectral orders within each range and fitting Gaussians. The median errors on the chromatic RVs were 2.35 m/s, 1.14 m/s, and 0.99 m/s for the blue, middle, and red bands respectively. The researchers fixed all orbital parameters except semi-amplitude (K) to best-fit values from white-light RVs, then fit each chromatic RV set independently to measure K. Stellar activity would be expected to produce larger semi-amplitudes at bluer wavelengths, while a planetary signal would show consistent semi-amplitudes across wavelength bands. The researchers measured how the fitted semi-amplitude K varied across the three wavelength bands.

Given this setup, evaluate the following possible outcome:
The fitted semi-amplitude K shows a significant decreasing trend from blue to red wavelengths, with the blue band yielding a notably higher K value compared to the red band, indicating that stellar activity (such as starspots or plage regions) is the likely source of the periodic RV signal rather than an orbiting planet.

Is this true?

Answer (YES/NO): NO